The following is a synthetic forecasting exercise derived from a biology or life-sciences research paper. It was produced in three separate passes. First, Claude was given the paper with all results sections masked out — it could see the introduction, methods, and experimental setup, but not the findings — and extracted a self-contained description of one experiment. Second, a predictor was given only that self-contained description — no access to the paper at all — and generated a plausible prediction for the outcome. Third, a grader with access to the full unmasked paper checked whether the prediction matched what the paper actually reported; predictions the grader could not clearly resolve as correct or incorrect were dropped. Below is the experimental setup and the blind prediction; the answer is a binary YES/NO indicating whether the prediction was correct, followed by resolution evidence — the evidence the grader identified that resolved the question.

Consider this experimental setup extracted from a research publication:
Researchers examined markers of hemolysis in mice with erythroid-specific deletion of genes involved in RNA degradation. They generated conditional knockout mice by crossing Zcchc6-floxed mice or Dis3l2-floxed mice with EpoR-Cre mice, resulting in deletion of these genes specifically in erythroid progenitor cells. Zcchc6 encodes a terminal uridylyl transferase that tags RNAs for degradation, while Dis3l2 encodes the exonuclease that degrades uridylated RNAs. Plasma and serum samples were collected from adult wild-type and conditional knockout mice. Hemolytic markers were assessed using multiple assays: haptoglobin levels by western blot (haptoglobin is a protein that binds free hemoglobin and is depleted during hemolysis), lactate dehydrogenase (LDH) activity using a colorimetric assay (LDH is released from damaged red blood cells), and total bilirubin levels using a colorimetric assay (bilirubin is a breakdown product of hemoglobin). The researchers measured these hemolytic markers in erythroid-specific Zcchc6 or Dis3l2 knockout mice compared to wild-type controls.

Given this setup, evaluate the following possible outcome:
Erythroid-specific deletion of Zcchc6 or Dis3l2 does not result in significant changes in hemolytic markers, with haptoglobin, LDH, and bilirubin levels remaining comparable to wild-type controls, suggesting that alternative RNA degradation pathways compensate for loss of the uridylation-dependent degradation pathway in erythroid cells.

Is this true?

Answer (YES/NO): NO